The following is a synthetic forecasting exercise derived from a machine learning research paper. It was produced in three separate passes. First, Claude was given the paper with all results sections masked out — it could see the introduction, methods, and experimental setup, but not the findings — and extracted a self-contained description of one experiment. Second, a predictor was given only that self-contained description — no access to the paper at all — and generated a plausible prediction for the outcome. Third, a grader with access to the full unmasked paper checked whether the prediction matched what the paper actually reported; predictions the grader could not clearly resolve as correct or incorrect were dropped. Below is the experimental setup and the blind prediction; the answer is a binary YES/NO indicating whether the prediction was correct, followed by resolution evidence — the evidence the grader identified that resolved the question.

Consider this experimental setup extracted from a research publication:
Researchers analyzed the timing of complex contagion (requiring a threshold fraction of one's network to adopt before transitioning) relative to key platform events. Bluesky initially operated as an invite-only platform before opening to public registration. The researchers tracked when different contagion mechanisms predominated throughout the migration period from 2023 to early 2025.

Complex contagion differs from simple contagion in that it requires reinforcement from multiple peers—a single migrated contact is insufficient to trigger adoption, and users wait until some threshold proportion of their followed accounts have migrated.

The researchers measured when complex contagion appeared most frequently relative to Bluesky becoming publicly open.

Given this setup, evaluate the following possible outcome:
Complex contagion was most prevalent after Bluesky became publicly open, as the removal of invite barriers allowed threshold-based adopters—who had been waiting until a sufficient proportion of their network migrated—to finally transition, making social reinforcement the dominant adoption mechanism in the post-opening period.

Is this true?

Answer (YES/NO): NO